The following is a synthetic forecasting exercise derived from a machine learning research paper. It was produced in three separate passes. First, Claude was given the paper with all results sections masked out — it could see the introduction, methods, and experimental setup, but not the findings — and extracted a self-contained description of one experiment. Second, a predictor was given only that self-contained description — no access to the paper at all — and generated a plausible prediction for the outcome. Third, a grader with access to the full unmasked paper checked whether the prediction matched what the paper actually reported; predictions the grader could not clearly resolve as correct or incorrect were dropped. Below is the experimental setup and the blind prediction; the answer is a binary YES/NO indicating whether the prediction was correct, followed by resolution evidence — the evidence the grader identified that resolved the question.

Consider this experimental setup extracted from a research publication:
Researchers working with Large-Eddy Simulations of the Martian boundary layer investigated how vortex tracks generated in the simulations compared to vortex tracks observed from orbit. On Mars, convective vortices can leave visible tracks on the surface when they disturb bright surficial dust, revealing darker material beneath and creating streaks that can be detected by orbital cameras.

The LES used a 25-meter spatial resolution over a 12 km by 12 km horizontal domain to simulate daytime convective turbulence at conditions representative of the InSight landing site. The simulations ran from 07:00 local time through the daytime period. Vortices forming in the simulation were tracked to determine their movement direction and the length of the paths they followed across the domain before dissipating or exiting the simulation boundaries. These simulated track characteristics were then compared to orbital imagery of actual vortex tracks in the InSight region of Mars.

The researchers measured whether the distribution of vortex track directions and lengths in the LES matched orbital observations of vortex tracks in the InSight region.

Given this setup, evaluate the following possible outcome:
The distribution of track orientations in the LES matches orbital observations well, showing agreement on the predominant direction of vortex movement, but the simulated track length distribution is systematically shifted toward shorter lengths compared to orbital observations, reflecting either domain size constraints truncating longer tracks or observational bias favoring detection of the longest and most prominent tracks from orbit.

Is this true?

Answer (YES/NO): NO